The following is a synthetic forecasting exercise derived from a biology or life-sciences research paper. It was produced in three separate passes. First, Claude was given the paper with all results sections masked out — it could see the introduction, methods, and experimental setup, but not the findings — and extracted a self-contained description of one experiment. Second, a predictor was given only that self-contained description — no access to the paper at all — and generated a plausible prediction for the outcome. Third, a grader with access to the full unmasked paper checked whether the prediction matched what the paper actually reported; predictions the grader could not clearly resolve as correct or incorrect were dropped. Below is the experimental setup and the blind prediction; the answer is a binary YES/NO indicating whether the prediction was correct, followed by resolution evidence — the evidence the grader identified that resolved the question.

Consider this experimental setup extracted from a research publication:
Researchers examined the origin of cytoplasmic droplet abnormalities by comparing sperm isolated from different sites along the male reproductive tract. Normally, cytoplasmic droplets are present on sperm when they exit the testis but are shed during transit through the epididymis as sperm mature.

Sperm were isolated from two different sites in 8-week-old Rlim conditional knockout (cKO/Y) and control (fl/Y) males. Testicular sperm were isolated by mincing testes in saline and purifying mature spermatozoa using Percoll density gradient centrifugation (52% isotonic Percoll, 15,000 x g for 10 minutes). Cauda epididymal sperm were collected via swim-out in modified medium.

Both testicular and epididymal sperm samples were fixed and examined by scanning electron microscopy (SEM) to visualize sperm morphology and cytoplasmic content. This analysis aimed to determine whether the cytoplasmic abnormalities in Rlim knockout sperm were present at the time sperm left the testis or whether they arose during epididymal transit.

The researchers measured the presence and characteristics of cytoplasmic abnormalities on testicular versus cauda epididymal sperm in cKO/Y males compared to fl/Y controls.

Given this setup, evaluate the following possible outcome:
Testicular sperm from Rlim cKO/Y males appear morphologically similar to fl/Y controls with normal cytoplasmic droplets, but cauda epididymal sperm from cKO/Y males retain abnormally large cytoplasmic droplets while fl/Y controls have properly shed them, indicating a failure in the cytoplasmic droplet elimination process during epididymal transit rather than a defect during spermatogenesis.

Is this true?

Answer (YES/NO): NO